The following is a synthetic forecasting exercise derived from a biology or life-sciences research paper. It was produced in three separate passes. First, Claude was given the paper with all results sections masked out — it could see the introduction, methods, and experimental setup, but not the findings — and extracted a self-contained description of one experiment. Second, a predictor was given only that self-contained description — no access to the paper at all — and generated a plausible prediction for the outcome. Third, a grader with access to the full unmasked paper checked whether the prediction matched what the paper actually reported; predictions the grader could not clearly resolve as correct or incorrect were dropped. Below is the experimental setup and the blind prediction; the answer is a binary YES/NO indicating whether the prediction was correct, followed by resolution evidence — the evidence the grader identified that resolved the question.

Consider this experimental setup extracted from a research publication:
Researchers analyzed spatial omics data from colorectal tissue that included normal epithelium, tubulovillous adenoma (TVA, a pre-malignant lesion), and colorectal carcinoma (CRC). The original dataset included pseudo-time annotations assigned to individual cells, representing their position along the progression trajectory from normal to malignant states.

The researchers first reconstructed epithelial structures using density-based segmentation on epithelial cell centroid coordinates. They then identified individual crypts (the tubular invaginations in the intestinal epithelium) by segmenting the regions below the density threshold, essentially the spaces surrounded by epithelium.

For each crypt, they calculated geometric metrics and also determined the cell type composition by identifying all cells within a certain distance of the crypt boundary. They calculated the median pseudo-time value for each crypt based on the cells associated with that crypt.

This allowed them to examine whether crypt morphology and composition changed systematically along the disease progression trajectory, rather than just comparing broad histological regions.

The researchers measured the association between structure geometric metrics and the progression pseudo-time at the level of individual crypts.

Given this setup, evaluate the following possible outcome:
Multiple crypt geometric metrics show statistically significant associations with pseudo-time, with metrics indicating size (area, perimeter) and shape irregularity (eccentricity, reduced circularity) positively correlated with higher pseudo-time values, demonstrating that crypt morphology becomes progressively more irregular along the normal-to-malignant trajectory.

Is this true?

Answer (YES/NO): NO